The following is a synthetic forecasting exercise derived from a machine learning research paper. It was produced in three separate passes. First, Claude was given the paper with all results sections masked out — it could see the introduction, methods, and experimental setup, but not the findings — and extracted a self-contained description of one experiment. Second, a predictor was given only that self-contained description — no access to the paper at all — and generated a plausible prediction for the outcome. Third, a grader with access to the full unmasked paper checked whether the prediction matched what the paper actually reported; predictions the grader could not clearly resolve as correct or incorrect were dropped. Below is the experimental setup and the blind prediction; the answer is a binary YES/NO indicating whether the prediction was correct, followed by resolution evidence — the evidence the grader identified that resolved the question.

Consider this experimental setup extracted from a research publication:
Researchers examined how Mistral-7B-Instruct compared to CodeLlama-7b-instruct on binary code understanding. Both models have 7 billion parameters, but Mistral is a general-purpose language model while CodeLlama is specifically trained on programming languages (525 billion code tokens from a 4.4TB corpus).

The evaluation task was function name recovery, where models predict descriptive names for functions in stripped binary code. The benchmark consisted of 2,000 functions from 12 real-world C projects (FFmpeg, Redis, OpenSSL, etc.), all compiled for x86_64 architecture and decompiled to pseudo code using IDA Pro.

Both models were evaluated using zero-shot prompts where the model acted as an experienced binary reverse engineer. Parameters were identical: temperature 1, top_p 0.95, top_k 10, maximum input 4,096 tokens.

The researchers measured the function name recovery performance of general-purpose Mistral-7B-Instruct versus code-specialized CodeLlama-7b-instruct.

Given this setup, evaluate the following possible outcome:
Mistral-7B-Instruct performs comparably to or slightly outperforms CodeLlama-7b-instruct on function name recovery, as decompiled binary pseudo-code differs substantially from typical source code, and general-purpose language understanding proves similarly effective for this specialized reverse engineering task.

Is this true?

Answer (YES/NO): NO